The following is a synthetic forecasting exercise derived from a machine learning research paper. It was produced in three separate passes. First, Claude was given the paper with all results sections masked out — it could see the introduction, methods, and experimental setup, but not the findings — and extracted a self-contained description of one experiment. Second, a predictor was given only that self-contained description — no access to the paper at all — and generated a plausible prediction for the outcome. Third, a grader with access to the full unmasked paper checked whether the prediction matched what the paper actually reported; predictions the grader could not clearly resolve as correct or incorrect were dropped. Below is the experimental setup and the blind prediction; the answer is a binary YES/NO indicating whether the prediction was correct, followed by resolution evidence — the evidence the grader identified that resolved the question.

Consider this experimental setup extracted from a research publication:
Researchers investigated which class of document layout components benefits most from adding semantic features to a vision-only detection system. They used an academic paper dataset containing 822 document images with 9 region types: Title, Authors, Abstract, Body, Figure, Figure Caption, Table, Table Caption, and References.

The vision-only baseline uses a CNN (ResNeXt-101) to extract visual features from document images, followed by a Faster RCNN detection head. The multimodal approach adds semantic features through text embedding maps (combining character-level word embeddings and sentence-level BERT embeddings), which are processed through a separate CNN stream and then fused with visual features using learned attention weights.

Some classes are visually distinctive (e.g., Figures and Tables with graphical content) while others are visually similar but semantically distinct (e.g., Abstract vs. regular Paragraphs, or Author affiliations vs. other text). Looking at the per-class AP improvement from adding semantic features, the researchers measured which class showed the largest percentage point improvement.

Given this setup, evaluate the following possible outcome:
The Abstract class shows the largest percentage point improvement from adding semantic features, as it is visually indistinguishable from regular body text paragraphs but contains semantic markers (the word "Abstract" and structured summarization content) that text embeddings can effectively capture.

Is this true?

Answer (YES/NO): NO